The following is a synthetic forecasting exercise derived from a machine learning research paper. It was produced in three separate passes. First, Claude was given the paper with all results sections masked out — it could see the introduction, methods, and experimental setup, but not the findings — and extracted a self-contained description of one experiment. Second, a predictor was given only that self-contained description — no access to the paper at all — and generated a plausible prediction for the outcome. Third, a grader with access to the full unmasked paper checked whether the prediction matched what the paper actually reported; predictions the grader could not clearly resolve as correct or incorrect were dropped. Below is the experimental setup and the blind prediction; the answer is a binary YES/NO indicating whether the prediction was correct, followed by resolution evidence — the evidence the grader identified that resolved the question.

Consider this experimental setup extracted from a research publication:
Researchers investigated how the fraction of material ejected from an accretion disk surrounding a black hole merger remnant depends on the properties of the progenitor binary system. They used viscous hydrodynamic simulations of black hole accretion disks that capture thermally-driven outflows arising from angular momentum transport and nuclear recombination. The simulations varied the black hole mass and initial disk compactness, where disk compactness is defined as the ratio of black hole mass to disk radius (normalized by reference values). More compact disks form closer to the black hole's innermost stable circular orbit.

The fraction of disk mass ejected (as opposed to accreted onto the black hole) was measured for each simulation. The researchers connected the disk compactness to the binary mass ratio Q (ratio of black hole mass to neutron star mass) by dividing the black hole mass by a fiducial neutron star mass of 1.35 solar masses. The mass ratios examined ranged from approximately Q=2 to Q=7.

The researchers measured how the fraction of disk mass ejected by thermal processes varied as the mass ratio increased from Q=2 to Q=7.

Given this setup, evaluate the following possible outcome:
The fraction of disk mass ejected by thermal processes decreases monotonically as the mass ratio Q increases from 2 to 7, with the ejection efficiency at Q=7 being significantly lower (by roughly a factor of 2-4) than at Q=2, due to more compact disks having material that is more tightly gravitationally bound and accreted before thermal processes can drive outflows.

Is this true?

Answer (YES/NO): NO